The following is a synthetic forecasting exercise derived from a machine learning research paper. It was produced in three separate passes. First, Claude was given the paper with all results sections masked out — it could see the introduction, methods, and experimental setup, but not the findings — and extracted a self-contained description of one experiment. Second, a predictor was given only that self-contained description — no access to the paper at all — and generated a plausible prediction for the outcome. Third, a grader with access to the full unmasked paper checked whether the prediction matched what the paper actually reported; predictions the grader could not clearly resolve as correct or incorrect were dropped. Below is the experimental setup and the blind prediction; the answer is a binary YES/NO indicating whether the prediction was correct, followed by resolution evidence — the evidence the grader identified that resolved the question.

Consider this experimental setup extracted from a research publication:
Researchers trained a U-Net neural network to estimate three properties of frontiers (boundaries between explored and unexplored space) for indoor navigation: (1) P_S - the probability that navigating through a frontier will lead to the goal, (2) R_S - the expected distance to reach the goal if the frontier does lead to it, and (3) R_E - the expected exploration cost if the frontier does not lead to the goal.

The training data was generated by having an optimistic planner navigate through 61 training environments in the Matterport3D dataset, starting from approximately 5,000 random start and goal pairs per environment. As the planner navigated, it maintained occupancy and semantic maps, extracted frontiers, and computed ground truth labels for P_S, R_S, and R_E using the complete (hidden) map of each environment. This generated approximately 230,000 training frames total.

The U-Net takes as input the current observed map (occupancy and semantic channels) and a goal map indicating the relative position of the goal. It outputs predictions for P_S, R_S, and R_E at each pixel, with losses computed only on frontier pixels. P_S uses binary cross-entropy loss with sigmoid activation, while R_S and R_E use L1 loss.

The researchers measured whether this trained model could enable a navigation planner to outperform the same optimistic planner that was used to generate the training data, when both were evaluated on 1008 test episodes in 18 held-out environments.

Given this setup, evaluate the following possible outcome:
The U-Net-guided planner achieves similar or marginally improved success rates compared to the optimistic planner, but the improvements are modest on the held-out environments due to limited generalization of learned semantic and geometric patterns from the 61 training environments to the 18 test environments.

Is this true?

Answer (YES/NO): NO